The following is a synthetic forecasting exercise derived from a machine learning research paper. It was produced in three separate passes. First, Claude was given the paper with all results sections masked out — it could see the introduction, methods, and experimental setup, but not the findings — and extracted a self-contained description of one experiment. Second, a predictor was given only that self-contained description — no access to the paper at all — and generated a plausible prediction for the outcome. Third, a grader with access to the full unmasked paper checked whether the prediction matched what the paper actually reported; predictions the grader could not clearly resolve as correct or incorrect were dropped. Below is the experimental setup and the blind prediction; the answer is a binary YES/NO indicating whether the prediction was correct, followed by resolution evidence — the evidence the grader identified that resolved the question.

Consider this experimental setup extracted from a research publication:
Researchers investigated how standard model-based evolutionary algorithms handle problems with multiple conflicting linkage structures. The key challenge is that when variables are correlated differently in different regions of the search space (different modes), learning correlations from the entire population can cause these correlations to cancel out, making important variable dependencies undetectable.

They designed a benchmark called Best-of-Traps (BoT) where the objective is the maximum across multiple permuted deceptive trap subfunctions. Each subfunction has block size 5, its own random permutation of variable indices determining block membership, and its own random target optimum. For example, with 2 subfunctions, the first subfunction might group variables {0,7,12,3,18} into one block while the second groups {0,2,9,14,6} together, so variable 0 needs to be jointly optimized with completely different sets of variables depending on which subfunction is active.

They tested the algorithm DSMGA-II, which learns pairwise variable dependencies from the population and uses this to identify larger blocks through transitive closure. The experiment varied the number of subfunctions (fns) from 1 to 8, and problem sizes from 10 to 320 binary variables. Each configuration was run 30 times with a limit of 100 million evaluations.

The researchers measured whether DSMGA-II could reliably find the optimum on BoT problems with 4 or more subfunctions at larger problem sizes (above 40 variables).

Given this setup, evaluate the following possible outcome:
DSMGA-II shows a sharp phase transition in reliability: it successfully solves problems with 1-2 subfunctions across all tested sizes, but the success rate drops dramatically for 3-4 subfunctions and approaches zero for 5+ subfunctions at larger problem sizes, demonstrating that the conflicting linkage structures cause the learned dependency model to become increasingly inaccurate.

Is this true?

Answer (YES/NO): NO